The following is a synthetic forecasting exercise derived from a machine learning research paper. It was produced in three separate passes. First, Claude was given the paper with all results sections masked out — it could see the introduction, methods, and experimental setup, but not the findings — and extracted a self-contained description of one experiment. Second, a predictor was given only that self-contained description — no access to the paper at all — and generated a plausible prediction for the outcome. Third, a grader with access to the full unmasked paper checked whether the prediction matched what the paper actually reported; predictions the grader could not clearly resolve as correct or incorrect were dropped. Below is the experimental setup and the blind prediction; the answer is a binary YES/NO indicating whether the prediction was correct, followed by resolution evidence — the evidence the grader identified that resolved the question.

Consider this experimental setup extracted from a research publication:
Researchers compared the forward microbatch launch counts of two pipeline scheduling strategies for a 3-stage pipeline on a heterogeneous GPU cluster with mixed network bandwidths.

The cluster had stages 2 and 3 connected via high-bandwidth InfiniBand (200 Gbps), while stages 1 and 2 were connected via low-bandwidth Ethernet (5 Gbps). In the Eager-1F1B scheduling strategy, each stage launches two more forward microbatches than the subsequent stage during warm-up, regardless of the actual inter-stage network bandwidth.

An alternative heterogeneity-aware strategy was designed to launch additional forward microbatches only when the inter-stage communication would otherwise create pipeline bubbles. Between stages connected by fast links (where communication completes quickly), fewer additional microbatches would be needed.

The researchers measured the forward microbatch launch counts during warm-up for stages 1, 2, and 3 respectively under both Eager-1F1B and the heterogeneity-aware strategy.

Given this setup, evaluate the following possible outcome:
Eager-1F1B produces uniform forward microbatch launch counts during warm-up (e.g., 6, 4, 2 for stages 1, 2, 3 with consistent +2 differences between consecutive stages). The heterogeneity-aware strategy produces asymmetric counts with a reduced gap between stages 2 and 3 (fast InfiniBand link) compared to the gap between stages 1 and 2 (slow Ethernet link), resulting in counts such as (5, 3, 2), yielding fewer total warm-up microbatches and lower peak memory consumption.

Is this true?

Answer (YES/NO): NO